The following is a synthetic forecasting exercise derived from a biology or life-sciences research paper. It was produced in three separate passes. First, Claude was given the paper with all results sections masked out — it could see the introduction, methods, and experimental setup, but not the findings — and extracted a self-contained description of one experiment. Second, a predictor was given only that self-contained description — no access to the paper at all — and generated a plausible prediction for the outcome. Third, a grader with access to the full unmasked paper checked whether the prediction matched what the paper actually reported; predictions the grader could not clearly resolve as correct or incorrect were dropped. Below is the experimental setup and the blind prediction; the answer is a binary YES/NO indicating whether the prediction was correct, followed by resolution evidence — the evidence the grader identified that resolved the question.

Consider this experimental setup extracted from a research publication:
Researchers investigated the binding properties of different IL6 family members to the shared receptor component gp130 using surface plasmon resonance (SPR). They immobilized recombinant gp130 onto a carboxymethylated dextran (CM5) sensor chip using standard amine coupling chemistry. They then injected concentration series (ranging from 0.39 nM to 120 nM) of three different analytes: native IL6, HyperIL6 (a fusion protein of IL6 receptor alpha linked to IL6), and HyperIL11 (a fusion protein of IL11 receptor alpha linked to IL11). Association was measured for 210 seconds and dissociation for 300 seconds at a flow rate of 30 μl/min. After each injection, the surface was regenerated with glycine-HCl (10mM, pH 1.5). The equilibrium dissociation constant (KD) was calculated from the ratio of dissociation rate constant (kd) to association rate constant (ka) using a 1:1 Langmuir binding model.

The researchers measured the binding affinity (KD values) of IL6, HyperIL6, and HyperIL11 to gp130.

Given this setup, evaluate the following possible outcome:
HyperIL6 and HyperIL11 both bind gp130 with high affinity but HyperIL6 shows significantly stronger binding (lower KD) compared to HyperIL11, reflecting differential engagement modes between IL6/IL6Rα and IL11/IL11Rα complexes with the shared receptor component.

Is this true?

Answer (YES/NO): NO